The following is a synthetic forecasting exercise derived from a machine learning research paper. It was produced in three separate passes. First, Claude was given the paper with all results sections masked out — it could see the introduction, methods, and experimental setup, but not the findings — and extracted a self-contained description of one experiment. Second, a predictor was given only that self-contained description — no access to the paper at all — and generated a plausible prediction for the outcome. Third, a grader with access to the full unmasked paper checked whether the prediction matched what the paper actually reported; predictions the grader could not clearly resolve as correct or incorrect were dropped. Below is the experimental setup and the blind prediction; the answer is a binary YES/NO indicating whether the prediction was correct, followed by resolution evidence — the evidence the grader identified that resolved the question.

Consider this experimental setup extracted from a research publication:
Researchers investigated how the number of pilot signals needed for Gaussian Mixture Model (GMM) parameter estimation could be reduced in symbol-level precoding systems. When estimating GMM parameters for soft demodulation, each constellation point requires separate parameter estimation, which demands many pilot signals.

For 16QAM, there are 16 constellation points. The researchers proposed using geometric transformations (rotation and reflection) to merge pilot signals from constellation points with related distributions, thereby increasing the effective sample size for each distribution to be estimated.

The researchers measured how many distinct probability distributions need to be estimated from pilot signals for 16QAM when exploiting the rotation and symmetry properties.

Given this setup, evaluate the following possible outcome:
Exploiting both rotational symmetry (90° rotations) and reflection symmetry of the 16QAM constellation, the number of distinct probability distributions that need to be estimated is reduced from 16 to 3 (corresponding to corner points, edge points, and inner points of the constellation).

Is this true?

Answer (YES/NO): YES